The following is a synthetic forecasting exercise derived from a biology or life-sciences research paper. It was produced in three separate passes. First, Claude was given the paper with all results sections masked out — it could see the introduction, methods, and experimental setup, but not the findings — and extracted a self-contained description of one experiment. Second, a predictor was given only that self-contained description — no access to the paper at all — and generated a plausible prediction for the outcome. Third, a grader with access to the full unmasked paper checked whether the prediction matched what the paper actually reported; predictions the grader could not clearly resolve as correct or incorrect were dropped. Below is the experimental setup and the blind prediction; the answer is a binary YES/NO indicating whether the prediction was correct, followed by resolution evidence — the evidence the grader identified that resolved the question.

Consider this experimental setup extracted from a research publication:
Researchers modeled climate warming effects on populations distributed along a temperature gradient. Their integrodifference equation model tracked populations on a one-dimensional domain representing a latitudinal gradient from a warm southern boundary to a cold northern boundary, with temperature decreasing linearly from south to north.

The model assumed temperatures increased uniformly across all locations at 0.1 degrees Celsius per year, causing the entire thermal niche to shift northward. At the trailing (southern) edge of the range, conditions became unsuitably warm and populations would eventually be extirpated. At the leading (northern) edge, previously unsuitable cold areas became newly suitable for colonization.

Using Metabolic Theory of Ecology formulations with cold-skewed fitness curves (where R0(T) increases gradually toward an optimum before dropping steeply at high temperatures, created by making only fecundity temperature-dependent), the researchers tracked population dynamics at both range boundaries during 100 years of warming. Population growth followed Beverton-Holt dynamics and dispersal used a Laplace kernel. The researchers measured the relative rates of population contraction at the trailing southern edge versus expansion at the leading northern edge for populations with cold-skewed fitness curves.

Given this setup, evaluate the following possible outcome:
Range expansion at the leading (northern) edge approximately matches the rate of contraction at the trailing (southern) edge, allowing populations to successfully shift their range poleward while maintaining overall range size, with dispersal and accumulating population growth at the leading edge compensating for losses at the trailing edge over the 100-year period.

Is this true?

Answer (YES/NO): NO